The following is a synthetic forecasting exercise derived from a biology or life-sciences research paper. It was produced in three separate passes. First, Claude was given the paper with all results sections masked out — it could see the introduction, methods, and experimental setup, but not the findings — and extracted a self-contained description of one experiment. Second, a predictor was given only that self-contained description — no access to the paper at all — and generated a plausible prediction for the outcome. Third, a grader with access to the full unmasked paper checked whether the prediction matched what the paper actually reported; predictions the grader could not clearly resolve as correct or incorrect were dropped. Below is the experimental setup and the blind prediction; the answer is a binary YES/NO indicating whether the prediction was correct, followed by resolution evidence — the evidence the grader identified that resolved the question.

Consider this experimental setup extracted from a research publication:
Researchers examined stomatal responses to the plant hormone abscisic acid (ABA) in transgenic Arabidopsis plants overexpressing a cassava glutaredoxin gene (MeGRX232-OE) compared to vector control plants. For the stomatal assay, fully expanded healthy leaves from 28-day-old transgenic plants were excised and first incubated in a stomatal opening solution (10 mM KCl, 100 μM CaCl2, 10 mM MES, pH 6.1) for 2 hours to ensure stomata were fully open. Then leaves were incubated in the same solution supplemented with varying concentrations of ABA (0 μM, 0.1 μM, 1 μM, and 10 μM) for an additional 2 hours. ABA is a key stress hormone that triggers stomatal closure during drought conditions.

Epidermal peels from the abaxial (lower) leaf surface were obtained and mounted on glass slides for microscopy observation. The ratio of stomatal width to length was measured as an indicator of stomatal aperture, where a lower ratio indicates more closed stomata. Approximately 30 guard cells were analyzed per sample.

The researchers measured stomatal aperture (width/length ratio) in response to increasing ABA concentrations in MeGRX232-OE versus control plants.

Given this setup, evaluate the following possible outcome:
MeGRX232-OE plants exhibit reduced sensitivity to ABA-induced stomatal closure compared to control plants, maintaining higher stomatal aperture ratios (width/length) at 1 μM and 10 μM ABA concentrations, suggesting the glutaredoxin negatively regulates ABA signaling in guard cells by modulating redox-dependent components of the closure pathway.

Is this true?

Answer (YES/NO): YES